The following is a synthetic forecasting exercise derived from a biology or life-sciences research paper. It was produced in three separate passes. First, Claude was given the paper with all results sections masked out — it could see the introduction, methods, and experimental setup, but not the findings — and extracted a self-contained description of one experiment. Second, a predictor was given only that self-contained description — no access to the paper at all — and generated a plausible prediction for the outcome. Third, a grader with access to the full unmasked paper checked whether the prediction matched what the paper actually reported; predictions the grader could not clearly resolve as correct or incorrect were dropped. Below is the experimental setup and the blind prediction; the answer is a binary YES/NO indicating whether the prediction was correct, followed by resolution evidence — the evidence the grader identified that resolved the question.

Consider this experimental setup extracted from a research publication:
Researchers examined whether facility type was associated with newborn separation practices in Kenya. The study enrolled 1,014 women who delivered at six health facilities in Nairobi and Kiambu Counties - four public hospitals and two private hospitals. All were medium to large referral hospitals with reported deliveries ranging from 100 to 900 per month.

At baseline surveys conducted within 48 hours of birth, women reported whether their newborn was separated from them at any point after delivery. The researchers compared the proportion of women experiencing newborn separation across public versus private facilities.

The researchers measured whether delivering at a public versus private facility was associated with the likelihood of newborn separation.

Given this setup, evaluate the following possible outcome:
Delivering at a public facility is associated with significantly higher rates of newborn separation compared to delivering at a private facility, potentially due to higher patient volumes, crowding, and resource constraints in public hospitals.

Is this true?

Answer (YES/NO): YES